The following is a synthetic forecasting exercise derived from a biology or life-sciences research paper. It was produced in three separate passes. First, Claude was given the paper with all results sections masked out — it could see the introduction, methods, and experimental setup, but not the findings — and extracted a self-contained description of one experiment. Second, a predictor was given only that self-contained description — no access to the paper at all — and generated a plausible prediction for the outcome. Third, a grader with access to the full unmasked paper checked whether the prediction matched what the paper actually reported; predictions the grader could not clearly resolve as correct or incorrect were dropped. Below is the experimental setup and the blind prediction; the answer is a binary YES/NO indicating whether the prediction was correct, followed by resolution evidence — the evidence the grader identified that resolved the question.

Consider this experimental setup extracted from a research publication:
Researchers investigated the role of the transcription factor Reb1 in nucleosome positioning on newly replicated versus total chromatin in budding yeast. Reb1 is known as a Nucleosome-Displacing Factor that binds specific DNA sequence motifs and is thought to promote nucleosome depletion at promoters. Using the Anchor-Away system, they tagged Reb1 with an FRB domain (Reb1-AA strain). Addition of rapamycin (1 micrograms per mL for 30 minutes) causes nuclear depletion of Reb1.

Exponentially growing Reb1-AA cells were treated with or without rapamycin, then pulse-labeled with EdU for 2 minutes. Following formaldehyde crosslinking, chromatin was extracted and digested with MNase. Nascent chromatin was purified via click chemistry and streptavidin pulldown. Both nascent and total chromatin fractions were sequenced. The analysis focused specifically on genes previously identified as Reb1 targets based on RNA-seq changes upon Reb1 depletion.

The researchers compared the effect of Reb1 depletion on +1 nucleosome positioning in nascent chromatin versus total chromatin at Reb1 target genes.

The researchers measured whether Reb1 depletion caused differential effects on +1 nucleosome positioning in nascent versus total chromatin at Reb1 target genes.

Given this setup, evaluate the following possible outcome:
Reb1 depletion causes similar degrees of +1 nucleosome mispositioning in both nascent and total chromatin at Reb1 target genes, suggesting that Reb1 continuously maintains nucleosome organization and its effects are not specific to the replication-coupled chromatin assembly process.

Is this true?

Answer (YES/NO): NO